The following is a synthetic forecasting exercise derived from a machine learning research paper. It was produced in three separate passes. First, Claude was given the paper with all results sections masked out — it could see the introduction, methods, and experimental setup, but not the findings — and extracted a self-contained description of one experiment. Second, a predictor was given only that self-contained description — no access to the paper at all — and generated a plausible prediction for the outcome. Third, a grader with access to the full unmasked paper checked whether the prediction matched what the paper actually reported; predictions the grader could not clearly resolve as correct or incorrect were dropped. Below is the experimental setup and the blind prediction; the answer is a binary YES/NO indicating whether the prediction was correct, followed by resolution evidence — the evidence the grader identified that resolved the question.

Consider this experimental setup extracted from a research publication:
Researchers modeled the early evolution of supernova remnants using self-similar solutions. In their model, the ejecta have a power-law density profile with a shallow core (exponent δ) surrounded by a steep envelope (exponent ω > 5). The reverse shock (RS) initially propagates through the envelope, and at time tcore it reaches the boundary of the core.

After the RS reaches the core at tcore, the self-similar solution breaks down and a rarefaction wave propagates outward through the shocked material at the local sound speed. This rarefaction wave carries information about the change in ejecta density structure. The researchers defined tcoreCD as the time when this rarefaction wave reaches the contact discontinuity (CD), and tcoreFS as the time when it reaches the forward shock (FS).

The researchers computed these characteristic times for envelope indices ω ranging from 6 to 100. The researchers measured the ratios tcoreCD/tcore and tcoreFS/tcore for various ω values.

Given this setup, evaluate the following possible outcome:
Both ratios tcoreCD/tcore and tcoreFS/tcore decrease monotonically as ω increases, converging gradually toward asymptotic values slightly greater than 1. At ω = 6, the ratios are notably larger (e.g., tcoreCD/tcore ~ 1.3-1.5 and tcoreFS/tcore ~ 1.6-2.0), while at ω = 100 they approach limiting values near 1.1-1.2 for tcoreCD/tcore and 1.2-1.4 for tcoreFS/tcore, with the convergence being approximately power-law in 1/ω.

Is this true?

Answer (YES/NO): NO